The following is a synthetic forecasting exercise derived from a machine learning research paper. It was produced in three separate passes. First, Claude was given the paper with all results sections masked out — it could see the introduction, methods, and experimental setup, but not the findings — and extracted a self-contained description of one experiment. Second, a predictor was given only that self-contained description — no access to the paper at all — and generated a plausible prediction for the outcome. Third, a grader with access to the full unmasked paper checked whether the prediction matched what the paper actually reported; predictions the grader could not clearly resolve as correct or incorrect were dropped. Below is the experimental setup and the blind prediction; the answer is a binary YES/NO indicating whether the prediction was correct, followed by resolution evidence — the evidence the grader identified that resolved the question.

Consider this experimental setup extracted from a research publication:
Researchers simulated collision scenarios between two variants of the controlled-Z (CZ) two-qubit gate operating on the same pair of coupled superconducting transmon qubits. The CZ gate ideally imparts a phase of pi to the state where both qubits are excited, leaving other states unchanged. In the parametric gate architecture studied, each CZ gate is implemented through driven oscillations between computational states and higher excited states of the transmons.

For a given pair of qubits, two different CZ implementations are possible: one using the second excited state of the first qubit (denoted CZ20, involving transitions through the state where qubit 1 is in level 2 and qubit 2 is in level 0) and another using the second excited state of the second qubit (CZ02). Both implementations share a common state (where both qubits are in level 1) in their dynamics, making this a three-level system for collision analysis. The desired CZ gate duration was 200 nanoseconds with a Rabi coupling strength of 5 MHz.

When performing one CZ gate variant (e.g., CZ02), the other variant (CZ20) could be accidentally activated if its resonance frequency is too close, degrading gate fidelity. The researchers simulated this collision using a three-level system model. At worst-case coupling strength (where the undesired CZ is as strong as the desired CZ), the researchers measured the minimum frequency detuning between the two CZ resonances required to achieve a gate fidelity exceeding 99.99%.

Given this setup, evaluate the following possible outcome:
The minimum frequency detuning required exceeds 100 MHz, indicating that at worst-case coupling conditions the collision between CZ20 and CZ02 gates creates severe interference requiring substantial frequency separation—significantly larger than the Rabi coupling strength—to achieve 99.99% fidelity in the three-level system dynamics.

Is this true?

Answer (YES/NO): YES